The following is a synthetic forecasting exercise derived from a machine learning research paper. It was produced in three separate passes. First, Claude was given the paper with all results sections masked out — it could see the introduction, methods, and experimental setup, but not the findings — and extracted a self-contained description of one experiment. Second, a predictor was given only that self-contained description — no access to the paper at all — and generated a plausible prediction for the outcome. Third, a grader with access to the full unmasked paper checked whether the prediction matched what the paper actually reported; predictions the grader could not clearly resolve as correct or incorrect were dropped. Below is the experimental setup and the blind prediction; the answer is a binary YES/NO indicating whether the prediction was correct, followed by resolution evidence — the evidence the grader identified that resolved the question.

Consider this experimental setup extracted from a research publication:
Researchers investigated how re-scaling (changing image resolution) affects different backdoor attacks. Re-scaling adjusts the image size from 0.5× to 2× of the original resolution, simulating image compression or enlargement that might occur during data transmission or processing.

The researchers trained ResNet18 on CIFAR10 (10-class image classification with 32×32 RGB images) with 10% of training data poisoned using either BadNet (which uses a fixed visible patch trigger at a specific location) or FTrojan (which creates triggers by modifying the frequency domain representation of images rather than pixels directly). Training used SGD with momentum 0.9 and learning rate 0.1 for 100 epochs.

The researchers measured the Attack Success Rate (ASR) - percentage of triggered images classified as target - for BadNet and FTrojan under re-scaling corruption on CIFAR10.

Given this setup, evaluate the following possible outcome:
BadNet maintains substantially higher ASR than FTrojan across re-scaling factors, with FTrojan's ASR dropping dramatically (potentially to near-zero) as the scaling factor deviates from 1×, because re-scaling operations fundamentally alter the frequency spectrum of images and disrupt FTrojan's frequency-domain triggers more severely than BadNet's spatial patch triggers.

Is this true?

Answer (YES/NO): NO